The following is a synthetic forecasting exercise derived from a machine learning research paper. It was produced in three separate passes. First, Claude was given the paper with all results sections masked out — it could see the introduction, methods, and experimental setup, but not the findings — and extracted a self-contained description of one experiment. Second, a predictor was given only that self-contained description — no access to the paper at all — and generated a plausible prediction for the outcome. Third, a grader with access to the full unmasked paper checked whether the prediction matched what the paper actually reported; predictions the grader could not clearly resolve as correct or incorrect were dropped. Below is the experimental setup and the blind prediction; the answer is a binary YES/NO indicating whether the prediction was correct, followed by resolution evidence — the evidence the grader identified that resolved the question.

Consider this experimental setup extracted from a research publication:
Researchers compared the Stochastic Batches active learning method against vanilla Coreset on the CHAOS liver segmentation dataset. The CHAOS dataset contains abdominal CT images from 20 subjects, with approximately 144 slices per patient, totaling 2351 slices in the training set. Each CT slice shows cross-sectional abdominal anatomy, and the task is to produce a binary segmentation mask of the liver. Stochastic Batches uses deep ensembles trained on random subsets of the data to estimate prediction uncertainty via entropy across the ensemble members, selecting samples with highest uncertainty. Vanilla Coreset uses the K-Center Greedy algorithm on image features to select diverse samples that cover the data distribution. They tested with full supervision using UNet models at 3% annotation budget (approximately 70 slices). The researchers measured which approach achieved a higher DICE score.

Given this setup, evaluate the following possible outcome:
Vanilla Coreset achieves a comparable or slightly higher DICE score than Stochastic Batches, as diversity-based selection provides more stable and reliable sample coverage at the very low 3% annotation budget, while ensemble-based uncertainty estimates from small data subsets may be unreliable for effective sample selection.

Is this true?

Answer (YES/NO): NO